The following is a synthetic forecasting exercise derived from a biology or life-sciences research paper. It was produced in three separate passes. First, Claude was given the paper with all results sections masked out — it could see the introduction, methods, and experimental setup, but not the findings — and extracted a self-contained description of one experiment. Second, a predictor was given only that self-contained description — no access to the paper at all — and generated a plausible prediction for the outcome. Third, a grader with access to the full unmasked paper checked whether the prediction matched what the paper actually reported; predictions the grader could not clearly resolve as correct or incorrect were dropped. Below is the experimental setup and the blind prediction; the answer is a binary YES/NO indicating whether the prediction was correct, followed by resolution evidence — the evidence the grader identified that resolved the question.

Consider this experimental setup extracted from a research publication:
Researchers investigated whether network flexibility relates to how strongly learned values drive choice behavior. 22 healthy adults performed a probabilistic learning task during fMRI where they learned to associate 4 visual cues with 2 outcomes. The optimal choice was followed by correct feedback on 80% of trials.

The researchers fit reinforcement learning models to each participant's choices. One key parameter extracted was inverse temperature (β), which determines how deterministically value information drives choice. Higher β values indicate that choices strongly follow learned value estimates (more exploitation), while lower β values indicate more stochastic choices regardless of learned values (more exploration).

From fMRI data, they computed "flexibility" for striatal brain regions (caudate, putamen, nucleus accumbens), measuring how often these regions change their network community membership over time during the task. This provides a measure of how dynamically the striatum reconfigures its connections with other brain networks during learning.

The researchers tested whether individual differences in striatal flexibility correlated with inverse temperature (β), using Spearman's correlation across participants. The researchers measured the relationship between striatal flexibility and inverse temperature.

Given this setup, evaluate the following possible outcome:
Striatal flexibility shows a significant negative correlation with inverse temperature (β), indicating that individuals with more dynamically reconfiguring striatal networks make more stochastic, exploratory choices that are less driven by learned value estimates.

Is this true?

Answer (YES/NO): NO